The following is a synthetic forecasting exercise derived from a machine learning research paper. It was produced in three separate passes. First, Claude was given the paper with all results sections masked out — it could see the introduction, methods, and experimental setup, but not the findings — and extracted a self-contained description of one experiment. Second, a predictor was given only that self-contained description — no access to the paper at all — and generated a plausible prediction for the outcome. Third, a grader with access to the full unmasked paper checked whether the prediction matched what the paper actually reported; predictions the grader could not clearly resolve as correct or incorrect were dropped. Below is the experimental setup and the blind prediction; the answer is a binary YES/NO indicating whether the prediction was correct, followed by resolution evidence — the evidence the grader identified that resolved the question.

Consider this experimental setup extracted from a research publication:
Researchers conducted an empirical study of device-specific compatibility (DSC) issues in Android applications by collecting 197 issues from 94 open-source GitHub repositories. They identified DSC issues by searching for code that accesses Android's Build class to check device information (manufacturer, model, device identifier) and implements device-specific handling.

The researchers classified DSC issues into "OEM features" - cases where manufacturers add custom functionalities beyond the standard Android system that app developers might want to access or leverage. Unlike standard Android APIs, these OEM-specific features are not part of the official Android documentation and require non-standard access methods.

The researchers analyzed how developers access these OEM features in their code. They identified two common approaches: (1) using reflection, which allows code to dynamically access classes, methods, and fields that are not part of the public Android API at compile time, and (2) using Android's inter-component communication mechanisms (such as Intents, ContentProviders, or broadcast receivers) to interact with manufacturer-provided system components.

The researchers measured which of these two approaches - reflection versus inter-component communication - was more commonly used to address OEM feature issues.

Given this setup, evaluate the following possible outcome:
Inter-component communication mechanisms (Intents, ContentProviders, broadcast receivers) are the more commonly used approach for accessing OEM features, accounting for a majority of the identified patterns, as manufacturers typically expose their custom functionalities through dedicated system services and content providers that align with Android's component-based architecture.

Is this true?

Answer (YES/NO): NO